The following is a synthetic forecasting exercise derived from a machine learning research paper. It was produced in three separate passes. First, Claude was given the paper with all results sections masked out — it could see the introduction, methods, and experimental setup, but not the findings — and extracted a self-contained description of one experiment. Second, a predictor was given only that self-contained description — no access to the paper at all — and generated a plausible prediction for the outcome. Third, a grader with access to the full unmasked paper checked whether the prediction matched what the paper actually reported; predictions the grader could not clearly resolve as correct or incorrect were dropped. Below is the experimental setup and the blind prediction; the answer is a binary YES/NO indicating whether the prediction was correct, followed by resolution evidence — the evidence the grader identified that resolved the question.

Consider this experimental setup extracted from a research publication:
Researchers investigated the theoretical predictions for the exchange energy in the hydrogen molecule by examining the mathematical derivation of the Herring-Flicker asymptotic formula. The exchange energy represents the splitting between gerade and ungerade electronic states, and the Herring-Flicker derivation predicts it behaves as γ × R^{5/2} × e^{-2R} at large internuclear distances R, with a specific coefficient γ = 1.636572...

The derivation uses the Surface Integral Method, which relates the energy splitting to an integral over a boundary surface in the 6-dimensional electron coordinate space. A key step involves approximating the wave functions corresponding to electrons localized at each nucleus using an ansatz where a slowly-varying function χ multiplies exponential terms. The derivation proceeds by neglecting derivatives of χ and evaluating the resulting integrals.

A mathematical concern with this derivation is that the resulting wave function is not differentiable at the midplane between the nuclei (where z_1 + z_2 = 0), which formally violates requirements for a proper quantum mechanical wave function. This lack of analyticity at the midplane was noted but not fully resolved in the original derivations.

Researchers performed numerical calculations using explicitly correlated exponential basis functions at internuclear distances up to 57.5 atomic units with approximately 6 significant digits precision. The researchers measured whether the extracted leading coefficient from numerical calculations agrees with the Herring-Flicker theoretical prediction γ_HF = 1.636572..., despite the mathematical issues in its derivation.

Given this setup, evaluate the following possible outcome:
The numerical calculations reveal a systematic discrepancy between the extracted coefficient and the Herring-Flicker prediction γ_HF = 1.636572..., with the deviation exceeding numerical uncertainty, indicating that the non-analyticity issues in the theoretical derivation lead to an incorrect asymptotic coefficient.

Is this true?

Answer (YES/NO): YES